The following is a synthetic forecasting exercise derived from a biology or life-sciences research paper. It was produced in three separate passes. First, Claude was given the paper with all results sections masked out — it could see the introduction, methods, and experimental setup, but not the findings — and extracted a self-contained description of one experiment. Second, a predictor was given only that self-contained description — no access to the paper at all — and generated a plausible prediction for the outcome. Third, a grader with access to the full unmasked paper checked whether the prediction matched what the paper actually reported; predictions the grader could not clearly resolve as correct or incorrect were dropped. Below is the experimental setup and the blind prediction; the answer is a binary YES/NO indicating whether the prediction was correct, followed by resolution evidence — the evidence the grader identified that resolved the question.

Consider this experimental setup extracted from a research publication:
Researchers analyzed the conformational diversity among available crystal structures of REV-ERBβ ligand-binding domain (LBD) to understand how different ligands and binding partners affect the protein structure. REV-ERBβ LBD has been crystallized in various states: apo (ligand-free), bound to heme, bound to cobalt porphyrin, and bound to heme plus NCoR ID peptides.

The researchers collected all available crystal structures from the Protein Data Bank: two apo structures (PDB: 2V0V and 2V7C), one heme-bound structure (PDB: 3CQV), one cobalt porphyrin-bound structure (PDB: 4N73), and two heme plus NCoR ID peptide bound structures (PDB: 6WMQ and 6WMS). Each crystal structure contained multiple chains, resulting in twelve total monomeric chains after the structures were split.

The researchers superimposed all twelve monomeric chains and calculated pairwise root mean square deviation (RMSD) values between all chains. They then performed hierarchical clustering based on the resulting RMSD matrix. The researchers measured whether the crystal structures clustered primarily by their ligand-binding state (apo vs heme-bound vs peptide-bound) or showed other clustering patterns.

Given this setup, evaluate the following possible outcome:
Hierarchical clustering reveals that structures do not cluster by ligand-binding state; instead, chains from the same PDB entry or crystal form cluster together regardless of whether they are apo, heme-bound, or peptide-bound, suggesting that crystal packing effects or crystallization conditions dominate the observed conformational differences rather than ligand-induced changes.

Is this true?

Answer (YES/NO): NO